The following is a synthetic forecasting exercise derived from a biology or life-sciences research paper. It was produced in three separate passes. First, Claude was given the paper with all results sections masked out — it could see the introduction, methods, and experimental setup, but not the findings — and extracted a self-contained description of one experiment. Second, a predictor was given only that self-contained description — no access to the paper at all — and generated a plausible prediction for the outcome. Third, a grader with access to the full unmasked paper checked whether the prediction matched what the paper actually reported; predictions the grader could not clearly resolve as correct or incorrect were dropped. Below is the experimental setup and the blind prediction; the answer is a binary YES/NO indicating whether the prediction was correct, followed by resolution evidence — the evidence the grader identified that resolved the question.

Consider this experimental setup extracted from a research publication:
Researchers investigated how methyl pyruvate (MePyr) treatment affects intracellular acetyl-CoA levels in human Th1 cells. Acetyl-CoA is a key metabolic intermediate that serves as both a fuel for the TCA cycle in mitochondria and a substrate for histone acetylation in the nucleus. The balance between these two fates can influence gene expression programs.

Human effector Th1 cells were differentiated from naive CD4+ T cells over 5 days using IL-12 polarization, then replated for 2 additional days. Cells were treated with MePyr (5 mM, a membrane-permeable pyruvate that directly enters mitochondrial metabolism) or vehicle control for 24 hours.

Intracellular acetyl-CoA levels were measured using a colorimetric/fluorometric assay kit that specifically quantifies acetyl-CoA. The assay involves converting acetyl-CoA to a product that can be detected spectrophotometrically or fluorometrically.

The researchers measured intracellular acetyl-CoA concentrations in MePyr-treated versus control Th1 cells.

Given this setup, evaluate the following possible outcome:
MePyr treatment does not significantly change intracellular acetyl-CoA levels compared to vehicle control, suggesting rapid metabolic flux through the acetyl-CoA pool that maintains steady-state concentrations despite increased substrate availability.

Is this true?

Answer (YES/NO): NO